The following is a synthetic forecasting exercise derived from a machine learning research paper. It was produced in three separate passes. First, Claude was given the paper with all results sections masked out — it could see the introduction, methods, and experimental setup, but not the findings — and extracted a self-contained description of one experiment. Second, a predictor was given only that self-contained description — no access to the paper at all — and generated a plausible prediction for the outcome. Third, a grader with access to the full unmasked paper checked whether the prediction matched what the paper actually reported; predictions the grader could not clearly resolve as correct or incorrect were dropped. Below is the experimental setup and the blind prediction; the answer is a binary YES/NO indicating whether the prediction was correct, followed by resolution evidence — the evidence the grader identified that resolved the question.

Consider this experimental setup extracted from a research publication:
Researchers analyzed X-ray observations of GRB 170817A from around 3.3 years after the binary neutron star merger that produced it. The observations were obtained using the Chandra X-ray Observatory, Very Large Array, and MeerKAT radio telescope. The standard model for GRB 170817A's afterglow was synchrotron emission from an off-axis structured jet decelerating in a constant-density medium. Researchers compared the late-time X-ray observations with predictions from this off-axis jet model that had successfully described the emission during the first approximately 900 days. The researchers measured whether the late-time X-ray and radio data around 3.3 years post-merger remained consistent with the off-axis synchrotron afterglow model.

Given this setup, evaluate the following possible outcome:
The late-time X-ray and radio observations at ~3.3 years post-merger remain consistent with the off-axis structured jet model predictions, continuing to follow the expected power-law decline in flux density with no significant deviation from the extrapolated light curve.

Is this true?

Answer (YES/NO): NO